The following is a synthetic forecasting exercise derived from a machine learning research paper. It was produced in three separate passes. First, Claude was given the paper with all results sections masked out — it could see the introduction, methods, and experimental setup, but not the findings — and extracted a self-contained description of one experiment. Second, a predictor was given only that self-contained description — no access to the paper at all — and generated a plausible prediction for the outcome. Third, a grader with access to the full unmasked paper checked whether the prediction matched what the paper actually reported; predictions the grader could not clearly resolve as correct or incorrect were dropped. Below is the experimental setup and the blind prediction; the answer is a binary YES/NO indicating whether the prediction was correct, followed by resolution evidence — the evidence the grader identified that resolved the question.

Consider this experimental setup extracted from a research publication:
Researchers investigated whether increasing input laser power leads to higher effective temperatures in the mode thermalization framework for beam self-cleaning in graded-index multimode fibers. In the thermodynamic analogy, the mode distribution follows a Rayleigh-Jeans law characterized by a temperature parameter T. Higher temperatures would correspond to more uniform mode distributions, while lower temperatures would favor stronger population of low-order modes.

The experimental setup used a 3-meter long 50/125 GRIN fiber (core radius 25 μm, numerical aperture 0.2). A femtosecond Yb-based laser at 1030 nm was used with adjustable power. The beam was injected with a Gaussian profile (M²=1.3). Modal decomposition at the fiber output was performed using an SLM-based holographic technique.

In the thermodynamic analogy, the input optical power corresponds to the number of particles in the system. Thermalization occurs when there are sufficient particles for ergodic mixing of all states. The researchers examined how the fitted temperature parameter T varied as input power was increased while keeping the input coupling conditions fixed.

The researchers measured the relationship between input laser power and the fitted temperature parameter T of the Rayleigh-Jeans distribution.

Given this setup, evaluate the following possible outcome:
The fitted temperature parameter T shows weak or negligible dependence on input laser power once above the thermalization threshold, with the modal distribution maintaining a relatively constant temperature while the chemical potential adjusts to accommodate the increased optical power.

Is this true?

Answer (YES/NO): NO